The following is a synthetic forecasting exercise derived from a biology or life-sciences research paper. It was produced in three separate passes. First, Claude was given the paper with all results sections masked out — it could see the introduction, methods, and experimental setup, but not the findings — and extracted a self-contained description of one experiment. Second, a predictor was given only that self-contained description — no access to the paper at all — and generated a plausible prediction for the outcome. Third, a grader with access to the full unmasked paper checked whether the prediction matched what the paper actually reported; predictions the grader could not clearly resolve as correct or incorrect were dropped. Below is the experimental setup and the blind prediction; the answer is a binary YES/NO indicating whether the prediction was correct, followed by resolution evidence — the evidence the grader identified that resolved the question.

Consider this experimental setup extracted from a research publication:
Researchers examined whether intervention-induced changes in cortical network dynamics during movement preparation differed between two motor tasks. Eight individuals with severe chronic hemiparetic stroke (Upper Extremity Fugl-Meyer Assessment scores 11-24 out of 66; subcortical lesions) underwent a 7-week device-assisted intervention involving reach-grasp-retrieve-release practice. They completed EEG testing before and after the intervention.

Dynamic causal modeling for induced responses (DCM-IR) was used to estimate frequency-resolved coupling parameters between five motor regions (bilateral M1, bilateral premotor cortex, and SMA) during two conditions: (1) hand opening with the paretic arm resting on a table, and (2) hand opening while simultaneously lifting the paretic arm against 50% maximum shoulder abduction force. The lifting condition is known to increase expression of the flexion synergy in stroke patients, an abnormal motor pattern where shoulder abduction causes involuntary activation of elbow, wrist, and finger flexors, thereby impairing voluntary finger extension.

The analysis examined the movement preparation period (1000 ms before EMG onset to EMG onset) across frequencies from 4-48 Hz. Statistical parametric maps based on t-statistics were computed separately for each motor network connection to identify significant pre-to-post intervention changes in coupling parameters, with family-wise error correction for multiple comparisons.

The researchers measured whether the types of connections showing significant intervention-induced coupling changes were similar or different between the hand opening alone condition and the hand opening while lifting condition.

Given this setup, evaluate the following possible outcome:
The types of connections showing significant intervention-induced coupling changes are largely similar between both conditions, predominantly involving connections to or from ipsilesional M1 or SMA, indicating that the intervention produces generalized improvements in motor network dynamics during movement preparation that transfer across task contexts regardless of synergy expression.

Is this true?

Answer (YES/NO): NO